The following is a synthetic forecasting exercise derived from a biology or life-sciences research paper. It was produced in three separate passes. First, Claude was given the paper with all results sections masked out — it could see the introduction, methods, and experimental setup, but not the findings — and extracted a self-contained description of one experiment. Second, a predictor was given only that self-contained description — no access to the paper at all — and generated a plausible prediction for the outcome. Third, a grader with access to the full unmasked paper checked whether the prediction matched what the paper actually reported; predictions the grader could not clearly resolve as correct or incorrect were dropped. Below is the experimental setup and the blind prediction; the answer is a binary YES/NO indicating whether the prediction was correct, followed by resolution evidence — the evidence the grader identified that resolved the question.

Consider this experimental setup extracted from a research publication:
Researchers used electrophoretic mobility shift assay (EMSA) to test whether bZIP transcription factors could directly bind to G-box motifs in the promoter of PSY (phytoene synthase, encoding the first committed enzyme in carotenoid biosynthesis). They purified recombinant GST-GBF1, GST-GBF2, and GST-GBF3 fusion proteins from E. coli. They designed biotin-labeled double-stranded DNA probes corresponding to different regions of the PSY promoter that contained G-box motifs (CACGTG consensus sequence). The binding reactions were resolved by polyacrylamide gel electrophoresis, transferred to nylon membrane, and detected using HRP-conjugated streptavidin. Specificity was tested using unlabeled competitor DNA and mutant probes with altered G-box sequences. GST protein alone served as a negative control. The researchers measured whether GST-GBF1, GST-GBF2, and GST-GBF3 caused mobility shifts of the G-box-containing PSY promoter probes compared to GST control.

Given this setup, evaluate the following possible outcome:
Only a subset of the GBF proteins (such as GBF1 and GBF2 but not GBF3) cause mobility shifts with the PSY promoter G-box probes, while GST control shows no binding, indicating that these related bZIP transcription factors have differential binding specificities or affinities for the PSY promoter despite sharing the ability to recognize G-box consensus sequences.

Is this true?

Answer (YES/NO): NO